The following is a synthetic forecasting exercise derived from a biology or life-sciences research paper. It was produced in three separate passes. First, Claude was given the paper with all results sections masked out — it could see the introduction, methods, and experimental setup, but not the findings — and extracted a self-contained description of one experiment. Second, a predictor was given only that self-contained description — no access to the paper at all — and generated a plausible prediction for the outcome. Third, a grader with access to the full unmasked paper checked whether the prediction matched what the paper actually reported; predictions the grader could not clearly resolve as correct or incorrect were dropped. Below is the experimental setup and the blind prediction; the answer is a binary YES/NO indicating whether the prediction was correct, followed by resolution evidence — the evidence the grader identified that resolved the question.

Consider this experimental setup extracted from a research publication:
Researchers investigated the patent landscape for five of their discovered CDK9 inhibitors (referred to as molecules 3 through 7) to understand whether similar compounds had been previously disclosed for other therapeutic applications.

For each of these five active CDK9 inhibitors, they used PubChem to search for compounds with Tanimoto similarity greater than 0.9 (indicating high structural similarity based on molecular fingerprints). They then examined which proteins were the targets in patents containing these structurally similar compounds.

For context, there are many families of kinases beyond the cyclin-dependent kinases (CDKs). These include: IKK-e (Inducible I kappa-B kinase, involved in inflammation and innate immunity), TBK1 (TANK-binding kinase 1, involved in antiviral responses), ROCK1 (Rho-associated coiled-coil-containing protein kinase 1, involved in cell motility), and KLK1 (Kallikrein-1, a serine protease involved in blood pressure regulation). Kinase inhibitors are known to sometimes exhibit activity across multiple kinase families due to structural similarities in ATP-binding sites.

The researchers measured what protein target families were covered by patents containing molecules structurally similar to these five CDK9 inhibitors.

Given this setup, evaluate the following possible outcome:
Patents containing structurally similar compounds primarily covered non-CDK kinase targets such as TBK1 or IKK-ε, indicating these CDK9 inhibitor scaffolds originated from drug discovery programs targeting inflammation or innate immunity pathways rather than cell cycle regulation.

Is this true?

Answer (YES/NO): YES